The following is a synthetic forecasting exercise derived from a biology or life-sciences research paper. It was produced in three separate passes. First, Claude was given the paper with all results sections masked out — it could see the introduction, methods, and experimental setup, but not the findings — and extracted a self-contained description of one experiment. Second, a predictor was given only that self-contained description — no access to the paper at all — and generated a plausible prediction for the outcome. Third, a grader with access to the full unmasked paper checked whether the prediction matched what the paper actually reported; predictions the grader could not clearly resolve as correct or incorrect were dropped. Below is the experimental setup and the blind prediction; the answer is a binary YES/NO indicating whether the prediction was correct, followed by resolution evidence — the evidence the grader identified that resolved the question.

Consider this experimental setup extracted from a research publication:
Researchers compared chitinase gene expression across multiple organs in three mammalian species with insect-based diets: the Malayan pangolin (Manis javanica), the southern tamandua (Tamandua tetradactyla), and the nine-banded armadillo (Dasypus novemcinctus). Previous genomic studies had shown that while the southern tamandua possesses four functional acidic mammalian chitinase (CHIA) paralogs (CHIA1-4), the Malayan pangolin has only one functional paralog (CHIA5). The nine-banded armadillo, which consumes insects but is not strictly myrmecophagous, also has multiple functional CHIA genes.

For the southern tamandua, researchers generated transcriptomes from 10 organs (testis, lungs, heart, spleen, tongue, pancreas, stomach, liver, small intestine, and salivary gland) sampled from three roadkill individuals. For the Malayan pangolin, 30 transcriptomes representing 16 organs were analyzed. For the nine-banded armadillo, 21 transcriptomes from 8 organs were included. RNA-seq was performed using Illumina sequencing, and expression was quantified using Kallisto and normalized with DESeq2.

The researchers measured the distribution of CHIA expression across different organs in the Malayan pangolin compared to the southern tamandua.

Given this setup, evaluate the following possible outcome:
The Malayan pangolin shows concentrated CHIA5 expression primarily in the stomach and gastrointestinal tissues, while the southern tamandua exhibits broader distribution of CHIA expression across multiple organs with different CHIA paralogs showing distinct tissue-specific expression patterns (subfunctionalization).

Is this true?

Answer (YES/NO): NO